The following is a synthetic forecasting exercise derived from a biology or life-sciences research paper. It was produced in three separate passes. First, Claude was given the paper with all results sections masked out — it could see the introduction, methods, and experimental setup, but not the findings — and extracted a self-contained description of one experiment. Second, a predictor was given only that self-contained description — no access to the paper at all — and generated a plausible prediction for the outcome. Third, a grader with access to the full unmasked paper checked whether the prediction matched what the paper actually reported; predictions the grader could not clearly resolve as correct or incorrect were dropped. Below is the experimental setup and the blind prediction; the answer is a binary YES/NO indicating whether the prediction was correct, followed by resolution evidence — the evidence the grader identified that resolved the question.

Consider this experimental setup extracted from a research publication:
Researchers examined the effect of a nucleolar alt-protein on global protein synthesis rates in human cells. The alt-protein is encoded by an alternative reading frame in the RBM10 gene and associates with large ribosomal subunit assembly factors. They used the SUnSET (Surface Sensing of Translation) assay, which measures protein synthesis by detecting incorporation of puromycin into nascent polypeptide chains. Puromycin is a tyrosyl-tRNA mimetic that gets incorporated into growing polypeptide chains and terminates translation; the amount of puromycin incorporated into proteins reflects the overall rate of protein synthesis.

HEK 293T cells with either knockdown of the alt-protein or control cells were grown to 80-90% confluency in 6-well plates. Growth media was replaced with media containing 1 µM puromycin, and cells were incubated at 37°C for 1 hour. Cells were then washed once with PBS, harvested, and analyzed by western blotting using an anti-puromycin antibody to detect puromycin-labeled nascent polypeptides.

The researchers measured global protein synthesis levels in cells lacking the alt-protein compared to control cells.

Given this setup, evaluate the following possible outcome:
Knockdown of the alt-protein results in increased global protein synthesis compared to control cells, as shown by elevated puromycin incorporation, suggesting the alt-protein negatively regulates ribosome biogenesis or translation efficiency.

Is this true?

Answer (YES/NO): YES